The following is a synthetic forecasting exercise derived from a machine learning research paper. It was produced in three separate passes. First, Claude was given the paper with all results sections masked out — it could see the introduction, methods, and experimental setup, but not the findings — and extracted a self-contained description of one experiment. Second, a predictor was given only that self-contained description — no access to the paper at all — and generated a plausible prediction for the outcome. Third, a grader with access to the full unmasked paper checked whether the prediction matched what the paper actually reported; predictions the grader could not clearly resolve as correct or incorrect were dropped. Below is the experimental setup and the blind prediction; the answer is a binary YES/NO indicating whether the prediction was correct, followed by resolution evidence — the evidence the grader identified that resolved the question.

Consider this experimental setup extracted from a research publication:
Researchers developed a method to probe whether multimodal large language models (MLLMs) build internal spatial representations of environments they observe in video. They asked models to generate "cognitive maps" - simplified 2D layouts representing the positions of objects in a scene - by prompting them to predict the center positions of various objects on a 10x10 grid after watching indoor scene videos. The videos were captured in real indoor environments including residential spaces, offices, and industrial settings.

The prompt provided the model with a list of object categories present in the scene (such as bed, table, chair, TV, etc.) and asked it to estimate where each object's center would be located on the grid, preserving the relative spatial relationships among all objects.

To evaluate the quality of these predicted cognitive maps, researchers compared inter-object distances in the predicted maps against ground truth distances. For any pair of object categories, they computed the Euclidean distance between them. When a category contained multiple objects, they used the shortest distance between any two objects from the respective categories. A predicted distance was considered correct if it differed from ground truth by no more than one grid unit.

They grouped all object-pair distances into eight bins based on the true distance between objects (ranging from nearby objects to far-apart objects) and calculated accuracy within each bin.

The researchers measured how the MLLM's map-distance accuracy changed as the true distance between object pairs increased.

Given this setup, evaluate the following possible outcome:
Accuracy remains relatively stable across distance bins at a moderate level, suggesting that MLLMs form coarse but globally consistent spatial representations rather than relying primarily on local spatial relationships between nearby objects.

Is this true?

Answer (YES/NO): NO